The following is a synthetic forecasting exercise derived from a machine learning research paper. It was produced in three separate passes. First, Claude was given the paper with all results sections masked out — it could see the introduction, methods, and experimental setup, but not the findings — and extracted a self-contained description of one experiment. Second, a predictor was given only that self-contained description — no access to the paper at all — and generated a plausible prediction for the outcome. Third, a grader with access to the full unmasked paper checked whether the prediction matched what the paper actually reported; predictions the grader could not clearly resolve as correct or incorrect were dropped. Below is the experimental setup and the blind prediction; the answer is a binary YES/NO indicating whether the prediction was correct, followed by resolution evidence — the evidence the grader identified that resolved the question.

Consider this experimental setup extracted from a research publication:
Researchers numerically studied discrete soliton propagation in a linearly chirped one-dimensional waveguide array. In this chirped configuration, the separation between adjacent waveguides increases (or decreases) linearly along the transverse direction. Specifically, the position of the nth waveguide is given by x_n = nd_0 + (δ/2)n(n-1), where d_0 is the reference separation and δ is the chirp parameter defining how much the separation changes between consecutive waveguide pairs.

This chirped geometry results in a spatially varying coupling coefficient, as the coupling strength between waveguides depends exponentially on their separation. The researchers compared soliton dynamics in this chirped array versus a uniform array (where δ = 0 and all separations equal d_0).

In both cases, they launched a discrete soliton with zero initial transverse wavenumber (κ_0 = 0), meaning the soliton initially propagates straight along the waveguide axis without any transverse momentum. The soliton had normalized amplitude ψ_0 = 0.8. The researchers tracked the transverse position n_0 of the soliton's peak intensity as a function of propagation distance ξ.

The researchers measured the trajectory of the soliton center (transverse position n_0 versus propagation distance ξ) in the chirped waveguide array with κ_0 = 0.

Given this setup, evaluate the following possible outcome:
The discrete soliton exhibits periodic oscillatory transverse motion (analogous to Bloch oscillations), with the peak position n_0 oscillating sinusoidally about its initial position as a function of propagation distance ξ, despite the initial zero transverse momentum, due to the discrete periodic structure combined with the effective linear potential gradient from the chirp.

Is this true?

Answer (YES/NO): NO